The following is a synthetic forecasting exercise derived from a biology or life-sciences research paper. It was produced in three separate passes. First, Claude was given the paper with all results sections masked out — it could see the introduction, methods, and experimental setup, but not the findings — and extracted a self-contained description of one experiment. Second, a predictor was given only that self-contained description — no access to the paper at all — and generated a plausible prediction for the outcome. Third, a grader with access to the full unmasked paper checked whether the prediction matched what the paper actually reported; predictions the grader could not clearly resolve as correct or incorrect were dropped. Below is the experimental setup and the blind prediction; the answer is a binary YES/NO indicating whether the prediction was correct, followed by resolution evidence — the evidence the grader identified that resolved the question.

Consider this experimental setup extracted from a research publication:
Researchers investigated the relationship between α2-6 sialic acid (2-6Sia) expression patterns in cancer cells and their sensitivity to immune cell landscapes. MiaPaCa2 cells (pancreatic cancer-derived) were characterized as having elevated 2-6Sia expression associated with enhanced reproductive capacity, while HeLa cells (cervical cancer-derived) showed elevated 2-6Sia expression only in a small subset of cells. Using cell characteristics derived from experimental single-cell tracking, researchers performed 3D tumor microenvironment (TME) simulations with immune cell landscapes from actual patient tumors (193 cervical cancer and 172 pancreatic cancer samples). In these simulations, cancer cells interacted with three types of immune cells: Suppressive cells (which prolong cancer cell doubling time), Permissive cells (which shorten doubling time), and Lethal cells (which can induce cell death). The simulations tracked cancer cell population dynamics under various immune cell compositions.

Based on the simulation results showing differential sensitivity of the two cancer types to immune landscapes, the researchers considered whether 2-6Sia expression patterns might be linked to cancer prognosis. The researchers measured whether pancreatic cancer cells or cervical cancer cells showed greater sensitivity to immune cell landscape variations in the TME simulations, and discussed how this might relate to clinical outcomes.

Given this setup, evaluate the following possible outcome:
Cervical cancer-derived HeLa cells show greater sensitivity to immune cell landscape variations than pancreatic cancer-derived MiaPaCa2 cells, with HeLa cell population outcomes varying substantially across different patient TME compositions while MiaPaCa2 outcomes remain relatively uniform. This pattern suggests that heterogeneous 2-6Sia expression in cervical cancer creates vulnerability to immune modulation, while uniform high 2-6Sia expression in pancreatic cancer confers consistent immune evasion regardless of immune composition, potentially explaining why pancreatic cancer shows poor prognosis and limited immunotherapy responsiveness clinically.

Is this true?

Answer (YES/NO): YES